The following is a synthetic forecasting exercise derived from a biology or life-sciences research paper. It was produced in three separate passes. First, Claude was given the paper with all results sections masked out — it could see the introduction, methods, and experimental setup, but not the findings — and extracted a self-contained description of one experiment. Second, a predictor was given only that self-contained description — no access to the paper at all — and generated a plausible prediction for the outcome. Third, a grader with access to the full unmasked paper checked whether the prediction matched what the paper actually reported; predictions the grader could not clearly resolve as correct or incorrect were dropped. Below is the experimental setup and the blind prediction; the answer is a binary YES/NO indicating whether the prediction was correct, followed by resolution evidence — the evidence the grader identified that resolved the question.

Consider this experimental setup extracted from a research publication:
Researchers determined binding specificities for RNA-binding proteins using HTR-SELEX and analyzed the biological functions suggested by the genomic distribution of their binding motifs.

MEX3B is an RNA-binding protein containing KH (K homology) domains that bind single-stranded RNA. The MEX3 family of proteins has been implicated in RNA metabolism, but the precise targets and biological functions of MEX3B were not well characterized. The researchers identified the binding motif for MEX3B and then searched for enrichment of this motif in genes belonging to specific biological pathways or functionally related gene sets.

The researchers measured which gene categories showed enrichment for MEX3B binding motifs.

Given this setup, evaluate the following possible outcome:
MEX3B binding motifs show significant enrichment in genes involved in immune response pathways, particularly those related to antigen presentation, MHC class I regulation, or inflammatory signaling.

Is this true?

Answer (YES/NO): YES